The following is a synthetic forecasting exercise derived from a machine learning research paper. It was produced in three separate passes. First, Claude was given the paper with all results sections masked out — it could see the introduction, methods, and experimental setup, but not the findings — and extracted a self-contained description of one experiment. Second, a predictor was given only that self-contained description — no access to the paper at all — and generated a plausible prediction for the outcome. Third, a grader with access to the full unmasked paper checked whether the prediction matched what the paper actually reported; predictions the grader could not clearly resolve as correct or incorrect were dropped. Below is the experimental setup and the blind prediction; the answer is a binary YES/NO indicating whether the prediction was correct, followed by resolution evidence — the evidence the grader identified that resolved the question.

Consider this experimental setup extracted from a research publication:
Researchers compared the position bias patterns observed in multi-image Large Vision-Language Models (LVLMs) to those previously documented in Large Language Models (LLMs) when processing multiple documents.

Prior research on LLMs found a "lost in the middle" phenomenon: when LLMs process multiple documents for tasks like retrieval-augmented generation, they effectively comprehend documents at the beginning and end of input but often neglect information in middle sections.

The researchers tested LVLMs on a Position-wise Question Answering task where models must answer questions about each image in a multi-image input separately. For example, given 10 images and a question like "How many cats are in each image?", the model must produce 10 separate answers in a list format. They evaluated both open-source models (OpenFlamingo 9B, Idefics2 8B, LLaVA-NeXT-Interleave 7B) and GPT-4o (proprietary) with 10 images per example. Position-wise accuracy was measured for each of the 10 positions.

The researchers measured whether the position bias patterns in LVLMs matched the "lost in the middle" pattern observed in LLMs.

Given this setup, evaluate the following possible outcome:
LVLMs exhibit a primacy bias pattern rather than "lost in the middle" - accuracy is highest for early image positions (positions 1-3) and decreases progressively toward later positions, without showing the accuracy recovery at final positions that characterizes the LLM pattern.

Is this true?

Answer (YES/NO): NO